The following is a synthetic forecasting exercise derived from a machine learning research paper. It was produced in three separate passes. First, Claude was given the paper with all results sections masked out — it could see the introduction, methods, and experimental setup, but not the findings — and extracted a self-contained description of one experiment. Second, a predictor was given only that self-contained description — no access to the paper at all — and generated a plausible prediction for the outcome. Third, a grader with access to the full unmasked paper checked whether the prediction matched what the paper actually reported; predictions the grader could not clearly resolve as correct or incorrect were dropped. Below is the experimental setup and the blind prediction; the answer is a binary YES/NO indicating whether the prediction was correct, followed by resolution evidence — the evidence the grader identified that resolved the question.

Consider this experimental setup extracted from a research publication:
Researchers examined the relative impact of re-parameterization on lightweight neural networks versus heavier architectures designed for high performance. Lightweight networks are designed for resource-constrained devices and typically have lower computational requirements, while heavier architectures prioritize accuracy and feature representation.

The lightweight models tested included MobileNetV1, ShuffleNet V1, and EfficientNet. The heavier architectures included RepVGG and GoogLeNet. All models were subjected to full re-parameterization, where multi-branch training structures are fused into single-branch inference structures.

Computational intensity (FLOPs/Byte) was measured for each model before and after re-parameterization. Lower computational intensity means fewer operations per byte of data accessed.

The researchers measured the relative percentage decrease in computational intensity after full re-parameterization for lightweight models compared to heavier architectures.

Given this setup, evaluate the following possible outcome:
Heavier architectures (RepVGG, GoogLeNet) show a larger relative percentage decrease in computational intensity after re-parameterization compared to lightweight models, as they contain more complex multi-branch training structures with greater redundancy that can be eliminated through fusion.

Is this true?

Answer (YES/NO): YES